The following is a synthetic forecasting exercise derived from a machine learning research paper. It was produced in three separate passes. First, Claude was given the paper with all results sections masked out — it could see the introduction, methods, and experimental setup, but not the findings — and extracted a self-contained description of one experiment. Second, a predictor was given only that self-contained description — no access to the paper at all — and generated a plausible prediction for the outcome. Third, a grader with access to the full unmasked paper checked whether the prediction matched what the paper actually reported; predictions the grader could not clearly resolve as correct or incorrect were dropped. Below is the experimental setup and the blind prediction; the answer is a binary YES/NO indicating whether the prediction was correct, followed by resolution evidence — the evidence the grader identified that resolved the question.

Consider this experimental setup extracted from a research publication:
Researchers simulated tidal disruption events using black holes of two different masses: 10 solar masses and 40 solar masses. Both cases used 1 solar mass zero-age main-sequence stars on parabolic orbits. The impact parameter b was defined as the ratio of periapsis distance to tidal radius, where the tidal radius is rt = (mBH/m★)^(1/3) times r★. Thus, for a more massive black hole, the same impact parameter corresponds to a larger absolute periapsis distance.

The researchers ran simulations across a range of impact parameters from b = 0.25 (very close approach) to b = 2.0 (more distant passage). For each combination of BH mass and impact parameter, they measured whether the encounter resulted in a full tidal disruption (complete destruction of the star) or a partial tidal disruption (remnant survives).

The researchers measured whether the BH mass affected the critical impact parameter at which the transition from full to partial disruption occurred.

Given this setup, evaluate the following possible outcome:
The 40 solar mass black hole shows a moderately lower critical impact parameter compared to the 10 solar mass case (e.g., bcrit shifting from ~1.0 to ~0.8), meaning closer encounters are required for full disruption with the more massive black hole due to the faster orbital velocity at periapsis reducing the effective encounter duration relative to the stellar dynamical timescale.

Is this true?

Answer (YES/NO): NO